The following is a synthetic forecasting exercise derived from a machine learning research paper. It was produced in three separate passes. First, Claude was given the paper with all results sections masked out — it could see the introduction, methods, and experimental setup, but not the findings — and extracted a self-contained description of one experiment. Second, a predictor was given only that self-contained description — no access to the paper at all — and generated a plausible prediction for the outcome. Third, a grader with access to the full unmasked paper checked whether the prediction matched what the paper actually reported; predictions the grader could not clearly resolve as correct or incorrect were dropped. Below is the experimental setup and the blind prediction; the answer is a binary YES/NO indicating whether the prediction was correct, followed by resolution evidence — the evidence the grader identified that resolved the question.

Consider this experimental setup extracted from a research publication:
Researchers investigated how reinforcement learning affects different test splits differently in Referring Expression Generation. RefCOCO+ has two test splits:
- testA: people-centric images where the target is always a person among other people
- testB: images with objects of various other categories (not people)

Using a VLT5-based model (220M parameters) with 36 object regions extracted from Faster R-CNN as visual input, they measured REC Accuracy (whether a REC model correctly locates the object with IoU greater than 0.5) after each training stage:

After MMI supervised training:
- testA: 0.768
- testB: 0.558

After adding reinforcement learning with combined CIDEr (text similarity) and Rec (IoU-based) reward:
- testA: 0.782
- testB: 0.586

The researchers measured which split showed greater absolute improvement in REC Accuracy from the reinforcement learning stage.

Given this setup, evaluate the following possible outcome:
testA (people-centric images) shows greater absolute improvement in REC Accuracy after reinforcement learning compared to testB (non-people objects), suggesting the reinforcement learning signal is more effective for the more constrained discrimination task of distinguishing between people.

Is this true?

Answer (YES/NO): NO